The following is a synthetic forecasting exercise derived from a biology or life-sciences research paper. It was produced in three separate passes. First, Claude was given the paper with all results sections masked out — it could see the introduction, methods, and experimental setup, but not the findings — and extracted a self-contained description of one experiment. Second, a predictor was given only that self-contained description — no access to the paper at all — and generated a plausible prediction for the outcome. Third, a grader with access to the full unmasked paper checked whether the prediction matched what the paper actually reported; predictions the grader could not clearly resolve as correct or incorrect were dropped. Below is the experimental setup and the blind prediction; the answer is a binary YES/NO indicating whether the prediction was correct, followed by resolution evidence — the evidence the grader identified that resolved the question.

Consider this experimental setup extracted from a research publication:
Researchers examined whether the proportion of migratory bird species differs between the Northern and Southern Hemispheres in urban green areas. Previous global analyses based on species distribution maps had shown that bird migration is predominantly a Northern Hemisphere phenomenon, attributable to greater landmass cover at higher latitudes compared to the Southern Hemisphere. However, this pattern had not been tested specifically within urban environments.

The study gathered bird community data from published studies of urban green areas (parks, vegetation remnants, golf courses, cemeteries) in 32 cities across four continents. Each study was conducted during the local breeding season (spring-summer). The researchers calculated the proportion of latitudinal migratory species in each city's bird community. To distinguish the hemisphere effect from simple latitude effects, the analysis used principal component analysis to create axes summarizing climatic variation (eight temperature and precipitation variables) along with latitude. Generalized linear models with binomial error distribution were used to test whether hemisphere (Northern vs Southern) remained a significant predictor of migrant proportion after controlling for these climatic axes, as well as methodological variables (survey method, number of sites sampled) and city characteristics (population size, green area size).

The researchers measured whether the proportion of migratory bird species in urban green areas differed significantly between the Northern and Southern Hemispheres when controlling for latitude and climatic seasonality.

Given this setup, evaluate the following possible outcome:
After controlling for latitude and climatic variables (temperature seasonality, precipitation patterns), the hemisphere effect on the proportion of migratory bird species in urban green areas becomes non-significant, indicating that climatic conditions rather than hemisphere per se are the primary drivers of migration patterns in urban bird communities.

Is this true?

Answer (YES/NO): NO